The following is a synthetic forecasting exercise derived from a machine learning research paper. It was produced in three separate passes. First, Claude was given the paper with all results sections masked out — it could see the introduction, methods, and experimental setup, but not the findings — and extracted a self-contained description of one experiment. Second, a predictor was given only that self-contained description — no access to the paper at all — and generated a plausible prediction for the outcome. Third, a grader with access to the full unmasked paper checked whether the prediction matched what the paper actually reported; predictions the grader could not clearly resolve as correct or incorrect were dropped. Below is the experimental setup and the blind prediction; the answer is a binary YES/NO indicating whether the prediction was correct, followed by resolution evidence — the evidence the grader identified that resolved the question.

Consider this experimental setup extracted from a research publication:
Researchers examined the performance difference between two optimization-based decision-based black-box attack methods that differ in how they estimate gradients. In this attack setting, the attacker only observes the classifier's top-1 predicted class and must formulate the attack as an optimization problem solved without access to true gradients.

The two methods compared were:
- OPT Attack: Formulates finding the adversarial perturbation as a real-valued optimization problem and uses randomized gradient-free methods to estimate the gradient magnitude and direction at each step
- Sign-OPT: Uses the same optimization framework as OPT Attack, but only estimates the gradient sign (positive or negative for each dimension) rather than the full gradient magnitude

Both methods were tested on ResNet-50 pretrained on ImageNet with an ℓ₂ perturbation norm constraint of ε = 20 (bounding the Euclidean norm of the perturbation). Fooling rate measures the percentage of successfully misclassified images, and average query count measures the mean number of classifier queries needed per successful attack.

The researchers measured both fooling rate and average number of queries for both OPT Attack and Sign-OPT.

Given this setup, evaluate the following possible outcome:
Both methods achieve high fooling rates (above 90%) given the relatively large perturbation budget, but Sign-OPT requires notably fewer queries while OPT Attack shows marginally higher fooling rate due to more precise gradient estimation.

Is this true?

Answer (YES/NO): NO